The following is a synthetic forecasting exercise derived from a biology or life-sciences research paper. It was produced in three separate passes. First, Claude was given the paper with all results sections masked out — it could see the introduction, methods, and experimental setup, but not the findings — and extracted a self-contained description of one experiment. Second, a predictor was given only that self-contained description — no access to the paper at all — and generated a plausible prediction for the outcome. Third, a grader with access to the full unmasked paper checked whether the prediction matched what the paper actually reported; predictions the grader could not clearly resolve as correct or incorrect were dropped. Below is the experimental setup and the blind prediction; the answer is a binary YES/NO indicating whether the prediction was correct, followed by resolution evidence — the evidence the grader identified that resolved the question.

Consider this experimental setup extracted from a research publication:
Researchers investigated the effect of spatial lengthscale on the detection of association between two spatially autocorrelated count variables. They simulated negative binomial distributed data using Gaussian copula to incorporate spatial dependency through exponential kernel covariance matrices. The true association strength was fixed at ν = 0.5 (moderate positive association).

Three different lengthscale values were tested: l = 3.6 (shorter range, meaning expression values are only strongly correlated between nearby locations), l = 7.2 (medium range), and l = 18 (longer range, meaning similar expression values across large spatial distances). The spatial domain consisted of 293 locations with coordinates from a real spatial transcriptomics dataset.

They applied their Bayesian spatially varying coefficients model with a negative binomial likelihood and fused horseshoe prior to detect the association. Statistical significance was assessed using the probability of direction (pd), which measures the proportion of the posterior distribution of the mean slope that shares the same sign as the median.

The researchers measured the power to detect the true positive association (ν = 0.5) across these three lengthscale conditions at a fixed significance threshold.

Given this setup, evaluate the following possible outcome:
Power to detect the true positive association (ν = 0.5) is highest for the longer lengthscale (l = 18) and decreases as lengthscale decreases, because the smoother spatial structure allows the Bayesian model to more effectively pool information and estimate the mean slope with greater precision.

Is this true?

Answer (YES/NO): NO